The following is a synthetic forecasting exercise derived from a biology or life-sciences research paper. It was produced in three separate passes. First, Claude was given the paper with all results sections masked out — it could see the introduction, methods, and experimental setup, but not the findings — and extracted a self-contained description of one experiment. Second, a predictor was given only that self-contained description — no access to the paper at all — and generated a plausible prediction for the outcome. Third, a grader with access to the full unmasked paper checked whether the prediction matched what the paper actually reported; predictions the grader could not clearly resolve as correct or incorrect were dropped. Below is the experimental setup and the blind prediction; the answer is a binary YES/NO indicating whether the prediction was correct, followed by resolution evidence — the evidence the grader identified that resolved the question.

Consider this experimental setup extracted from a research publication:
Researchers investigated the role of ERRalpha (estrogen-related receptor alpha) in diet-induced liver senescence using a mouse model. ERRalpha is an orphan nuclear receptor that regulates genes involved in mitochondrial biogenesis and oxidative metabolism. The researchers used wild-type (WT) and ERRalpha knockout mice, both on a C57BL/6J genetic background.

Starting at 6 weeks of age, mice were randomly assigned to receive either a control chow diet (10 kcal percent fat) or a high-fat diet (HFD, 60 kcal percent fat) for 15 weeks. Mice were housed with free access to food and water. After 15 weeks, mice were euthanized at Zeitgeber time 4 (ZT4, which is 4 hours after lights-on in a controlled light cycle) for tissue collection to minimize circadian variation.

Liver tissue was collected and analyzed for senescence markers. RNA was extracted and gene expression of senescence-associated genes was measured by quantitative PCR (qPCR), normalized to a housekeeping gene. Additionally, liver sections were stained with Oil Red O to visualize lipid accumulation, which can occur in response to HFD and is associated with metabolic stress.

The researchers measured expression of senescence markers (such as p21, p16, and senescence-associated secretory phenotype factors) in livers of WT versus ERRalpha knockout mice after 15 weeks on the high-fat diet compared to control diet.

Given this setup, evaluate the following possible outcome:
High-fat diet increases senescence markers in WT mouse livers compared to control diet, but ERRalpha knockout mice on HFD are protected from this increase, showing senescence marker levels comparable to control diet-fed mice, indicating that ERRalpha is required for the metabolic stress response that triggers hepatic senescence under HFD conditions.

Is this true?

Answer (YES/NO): YES